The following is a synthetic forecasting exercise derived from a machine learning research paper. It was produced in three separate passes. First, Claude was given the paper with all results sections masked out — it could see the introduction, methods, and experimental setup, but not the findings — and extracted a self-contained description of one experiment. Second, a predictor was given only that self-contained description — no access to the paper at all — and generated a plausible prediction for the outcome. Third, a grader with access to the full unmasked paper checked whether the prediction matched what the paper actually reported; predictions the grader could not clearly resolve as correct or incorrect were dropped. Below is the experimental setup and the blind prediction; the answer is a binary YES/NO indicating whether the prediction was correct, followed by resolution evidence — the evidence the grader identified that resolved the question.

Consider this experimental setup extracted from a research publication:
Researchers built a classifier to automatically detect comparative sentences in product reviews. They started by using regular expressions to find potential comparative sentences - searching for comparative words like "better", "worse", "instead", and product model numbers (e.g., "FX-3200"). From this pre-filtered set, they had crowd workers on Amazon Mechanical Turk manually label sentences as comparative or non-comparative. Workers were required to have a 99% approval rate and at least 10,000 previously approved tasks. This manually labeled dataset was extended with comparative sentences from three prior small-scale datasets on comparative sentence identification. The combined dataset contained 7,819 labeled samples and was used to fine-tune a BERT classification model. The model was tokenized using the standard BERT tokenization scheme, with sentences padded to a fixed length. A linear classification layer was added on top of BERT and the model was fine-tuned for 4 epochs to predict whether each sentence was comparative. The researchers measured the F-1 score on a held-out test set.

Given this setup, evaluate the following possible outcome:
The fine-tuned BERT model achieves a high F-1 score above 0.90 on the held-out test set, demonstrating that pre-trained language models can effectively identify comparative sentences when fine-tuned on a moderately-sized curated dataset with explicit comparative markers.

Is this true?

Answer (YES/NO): NO